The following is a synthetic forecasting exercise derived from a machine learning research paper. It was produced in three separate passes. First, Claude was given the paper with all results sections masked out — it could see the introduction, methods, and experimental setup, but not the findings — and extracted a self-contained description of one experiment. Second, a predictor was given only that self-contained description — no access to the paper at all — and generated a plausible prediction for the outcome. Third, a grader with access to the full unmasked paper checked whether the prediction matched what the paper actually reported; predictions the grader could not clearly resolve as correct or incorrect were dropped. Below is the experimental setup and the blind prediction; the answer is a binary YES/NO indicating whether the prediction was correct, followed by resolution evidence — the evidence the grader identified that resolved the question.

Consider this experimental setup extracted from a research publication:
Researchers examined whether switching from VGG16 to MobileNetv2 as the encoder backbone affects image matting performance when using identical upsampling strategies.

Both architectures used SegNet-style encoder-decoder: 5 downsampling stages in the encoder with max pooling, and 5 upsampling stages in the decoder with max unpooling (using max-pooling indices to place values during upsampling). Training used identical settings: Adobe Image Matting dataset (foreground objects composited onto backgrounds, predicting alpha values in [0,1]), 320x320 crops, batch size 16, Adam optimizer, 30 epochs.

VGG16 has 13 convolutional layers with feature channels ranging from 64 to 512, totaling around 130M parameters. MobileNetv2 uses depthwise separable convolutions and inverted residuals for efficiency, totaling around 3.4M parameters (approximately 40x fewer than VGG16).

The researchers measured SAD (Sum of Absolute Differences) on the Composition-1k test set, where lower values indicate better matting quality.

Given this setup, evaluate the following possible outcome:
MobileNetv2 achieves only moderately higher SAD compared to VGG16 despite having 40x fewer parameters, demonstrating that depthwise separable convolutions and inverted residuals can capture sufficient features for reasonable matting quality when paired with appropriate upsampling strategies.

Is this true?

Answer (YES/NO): NO